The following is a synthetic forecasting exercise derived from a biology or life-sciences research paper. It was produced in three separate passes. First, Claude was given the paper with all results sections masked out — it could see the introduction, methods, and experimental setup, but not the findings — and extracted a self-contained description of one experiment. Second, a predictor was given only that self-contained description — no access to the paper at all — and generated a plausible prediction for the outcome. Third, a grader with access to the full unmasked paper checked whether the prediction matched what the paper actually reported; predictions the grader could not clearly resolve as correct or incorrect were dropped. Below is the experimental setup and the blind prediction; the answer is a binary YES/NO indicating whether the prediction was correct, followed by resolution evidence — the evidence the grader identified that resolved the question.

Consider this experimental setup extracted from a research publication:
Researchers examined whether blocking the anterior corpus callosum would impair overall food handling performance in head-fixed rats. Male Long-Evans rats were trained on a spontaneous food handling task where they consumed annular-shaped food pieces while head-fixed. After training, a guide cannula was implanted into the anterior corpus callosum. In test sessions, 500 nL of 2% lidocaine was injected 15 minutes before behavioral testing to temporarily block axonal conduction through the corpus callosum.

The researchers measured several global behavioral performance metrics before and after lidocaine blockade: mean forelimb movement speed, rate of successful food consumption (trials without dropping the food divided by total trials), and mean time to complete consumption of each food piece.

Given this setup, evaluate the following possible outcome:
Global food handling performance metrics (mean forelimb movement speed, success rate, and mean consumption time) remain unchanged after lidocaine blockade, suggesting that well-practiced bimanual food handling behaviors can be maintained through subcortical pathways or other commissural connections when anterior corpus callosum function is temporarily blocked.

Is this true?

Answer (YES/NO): YES